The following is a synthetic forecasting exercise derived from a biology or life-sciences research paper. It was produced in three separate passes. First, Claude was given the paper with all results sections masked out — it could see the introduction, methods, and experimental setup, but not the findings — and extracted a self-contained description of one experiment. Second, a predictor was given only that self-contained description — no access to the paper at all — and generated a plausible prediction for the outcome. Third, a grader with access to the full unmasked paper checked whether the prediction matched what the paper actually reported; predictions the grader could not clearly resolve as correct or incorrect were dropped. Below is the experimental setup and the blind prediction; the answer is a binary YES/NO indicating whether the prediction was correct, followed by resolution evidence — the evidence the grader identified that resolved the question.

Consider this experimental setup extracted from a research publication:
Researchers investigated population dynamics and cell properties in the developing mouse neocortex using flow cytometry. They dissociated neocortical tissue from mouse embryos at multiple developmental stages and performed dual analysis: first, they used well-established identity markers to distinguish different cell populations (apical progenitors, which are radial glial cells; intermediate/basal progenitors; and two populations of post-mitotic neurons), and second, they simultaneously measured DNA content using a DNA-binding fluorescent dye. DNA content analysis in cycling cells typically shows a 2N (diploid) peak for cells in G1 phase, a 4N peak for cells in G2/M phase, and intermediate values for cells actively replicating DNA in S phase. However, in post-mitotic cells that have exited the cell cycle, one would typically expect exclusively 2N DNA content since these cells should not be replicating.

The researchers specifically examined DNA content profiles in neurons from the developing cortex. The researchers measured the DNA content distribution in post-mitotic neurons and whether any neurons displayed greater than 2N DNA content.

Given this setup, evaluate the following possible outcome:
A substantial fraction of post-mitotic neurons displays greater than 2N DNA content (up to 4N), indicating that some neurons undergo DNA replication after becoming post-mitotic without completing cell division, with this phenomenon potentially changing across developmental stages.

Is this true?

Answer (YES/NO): NO